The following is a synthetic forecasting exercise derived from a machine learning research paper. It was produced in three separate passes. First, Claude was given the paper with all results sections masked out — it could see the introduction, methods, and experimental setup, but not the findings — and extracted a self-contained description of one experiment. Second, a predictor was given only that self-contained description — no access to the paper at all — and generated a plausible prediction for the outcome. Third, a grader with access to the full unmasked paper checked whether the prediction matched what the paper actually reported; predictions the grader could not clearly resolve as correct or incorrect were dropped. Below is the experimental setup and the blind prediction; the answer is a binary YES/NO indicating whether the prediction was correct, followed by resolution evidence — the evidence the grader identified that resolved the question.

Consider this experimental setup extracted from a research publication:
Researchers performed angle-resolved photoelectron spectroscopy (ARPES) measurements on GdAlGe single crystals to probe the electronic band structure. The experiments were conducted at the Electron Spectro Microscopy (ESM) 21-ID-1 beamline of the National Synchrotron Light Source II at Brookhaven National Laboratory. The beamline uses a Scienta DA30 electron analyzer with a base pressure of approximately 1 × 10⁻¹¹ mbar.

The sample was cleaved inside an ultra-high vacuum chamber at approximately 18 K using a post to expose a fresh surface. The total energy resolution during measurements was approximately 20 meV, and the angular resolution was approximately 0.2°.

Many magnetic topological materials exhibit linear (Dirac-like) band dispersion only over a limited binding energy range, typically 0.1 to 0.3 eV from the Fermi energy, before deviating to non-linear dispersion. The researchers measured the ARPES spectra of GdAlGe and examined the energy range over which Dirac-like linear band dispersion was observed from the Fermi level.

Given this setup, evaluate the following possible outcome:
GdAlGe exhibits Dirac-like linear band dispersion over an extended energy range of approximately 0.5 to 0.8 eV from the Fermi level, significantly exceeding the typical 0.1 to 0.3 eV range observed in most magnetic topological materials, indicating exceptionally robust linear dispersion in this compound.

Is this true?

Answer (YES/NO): NO